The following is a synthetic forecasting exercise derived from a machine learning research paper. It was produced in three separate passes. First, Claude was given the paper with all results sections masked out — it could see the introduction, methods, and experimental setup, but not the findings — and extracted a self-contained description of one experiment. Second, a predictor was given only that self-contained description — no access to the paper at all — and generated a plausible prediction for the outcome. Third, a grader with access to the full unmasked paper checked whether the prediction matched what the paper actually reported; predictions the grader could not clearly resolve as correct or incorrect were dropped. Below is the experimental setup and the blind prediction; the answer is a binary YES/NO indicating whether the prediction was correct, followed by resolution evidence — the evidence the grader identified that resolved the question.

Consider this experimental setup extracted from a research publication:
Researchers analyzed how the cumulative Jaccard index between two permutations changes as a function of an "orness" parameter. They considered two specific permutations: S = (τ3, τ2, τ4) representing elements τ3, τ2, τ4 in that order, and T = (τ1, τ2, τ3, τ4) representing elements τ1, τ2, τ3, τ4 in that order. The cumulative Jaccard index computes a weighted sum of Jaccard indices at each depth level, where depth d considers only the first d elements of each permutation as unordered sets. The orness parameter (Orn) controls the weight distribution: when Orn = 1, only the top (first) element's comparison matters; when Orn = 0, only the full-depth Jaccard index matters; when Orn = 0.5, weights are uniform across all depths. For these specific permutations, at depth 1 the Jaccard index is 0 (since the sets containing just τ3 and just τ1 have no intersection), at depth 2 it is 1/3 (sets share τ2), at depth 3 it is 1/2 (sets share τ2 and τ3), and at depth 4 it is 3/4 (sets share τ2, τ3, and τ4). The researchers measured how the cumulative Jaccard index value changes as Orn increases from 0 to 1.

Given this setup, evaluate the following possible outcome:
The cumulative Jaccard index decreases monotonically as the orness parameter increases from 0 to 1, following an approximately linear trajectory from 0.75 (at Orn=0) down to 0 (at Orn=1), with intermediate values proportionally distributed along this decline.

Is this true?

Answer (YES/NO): NO